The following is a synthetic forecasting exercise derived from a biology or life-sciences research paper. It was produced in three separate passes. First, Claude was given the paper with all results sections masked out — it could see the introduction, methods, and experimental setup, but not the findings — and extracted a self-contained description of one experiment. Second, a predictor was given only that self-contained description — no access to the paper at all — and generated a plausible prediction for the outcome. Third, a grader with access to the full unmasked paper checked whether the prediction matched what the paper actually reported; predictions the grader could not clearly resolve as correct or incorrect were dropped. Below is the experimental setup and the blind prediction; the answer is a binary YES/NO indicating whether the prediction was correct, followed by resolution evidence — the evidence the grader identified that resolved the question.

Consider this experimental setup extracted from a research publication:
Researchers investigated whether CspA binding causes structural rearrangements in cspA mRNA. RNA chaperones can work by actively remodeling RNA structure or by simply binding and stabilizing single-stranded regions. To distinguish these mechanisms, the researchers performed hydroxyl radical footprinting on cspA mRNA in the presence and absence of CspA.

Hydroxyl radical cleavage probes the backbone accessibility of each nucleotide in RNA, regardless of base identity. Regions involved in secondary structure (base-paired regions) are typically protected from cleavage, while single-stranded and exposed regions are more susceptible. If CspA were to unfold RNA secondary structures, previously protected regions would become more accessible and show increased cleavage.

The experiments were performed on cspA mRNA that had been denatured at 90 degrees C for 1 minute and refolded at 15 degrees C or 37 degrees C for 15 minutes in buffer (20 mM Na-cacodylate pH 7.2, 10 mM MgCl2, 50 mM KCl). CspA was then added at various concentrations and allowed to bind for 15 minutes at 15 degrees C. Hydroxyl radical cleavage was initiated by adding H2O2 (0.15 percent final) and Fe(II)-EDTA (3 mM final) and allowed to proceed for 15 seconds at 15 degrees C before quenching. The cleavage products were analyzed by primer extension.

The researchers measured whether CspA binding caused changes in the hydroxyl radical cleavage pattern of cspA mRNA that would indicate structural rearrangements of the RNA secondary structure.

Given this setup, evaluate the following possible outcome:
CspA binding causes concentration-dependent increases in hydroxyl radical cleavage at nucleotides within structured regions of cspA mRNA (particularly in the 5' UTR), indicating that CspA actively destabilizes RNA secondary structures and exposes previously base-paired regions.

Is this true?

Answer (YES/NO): NO